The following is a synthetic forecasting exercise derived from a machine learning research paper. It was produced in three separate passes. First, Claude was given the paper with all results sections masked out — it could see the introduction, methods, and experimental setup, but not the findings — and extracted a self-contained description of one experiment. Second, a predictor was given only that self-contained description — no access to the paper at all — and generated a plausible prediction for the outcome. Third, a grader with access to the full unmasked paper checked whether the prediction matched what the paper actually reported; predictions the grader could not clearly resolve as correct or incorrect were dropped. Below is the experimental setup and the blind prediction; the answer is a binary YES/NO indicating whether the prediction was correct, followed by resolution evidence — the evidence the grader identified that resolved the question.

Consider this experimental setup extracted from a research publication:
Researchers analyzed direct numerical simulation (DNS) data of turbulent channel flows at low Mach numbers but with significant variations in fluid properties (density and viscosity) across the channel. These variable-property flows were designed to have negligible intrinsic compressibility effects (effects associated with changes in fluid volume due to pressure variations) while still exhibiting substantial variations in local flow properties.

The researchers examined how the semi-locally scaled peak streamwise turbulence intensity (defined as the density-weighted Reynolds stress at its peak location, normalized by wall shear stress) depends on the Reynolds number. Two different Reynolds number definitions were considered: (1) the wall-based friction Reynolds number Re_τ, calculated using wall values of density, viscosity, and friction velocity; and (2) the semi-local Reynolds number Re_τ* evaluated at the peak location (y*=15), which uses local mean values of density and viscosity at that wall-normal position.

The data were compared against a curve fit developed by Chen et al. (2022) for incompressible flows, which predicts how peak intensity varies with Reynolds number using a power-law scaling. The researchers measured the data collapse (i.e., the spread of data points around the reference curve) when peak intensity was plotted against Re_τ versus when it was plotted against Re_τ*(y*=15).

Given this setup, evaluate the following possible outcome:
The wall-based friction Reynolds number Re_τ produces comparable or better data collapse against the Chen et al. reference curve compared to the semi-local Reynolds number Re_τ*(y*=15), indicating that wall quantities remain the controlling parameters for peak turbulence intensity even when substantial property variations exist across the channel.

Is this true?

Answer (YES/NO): YES